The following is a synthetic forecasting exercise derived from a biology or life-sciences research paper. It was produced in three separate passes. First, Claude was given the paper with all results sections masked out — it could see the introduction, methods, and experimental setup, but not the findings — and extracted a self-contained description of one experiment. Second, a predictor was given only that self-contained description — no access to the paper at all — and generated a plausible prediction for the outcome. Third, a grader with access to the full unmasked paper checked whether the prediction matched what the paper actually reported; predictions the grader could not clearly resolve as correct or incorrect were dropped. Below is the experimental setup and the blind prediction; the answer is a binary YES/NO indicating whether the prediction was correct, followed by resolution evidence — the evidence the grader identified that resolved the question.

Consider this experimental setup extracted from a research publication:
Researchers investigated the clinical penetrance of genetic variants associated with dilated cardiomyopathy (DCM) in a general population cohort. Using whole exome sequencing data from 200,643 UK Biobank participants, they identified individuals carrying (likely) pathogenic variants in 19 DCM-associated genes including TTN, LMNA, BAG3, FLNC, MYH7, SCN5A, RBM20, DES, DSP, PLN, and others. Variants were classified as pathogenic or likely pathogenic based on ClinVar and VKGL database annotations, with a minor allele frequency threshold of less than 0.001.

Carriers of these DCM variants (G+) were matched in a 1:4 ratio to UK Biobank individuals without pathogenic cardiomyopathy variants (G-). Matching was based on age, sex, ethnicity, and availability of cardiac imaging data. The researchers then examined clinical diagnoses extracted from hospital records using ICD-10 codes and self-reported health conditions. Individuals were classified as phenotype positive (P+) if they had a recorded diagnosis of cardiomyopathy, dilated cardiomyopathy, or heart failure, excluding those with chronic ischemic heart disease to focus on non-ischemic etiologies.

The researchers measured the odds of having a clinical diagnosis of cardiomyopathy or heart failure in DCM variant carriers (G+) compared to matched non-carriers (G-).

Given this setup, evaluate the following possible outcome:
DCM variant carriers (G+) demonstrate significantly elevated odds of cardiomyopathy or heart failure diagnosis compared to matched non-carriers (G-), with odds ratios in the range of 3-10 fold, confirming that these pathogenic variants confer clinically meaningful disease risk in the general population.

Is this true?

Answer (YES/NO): YES